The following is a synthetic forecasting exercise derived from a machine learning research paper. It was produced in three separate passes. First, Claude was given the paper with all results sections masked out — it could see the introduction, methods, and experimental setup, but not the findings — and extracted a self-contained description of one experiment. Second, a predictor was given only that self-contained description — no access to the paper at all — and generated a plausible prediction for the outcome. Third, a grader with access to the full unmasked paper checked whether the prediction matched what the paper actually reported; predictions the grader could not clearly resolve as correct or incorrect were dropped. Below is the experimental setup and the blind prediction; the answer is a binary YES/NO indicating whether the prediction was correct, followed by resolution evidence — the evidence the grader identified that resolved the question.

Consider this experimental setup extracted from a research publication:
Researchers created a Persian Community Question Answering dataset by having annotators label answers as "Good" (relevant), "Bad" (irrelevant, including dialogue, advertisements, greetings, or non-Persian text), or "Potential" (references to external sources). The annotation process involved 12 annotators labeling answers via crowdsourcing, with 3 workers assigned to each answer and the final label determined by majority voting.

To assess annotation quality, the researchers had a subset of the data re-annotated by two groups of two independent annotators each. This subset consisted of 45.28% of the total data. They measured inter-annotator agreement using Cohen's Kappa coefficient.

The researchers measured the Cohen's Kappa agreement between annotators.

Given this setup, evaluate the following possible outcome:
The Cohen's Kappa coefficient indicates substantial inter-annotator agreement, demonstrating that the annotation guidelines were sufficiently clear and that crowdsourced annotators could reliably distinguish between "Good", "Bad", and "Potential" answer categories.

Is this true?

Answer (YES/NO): YES